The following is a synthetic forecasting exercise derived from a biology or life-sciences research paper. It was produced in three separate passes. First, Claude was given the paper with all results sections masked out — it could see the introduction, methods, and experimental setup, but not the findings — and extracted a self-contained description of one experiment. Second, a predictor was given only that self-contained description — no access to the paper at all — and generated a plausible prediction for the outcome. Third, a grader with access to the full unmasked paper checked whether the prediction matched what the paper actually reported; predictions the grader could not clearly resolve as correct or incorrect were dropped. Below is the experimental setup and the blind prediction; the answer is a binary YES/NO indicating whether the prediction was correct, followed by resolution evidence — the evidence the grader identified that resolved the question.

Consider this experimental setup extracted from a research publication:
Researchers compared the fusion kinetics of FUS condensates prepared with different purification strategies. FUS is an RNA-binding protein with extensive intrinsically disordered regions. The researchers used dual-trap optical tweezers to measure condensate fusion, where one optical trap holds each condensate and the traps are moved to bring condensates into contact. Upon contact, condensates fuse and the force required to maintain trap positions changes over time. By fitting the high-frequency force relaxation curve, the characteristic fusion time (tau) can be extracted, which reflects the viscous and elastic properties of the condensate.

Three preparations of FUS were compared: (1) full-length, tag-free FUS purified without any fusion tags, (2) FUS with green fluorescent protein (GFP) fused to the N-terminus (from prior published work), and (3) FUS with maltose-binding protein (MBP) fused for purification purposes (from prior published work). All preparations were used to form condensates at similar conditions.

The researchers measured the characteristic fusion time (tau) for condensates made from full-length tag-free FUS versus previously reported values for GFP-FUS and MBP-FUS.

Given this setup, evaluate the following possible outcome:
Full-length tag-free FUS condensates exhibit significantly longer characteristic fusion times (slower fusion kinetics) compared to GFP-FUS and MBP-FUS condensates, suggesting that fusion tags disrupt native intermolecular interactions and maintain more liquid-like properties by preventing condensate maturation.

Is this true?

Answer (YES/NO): NO